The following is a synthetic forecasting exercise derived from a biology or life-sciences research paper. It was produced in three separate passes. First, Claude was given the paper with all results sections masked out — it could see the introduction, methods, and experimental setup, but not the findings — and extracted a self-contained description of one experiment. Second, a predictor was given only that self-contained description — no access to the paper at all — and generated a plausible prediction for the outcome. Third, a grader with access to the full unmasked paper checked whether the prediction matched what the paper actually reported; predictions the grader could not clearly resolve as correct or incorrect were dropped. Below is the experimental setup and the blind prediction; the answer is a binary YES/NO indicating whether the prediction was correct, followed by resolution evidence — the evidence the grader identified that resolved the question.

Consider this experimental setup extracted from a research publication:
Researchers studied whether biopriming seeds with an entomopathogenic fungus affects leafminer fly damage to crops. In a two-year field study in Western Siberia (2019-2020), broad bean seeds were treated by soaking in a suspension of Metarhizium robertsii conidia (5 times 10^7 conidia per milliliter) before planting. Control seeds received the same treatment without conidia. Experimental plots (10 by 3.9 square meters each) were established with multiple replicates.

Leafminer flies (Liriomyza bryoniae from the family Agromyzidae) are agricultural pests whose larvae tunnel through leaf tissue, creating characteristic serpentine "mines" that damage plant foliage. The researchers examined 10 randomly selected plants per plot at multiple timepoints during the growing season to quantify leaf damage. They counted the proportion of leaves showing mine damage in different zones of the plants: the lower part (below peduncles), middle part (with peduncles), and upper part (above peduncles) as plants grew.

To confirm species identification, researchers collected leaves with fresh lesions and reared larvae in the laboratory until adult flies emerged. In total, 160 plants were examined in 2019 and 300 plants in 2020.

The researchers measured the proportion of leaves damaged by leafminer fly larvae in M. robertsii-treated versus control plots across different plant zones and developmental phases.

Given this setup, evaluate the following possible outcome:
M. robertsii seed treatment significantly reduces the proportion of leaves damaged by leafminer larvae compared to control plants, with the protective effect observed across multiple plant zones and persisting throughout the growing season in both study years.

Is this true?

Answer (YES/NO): NO